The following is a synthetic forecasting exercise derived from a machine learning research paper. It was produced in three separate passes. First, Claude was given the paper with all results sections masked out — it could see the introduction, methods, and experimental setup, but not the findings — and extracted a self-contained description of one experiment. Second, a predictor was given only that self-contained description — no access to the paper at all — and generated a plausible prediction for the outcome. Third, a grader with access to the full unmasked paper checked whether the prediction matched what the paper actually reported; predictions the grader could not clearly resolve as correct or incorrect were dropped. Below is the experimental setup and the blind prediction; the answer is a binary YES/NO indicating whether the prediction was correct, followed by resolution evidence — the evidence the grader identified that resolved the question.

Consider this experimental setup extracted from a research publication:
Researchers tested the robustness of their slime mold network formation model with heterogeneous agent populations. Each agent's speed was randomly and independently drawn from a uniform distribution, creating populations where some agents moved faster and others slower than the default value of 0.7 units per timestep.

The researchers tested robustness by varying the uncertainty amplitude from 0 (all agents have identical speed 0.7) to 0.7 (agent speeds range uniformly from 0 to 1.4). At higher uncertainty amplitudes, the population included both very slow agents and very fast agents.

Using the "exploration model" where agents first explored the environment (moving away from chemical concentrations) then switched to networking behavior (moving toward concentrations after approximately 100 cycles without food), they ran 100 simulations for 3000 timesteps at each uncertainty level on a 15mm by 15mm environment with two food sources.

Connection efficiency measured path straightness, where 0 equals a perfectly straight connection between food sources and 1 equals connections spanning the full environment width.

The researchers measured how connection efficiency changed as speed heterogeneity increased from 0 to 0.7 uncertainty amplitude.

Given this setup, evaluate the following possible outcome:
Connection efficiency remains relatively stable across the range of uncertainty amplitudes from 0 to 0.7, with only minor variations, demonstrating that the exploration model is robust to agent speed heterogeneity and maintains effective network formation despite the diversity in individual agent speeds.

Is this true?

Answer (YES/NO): YES